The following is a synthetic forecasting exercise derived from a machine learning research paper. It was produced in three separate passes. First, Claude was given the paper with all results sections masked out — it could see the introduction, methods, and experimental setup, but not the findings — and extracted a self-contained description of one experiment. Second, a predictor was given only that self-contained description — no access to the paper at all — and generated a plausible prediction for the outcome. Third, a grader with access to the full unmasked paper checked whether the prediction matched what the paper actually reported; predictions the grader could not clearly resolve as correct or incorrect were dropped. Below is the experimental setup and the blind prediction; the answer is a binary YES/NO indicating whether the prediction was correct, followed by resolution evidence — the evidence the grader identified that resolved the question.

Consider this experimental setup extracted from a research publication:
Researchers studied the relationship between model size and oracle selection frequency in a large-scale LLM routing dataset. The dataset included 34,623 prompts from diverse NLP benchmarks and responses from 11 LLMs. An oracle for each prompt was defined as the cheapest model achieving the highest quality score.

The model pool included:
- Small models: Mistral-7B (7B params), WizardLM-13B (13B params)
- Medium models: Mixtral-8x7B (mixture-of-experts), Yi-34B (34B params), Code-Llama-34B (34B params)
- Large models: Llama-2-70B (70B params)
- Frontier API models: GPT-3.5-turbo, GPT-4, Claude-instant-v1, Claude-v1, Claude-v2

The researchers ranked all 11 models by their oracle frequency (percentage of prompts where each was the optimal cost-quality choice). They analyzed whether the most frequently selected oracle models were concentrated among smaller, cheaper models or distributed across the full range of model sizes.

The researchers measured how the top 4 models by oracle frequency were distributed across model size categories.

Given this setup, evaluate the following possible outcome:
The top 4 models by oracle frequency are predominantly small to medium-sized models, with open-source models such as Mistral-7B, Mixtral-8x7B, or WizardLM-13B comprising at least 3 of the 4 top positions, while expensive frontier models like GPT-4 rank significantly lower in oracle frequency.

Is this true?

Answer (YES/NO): YES